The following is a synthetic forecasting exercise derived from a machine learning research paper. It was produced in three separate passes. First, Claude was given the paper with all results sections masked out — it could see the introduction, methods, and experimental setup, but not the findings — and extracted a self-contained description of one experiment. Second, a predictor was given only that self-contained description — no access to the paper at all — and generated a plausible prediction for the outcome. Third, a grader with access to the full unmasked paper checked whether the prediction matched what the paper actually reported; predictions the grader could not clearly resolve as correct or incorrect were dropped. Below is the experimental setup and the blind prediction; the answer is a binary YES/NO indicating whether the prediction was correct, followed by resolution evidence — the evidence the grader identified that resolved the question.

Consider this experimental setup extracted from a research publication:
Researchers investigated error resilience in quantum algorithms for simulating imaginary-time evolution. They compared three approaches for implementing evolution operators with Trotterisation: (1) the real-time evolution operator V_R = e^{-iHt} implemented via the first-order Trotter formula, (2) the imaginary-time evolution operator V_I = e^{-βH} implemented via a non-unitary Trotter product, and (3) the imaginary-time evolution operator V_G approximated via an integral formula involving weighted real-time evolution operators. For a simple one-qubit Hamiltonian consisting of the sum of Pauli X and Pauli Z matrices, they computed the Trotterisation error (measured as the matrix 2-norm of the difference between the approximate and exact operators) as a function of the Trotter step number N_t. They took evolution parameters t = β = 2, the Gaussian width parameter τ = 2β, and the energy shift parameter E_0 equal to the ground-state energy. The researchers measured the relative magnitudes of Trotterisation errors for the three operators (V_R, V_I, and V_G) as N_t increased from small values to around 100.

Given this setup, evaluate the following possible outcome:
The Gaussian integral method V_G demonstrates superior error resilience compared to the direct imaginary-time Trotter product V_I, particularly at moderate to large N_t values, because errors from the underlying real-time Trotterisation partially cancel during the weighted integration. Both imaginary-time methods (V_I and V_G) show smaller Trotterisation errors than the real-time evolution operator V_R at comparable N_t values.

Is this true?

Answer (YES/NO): NO